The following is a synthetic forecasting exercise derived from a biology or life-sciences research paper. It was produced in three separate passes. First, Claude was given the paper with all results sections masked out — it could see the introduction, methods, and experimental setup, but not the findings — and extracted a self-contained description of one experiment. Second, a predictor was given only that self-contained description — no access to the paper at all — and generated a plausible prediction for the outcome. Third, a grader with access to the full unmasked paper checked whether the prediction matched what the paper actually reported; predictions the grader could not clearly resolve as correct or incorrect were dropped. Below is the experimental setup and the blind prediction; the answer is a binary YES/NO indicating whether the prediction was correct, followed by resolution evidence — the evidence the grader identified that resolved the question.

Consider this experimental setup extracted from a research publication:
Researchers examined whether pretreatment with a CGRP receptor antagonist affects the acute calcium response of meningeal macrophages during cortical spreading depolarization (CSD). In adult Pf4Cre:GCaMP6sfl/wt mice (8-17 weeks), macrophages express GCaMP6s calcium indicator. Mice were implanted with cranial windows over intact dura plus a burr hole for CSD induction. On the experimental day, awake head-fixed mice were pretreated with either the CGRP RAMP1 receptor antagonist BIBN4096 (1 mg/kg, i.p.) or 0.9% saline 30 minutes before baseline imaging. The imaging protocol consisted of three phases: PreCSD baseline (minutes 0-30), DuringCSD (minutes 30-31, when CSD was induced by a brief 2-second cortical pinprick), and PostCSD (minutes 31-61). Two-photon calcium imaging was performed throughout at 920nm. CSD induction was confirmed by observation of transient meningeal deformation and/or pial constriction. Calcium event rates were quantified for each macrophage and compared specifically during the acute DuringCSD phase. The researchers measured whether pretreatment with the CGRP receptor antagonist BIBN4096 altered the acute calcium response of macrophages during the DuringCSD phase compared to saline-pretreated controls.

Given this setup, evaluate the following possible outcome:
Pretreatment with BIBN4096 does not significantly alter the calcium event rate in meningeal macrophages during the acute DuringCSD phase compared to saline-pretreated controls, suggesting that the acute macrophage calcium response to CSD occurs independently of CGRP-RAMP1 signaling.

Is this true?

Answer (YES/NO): YES